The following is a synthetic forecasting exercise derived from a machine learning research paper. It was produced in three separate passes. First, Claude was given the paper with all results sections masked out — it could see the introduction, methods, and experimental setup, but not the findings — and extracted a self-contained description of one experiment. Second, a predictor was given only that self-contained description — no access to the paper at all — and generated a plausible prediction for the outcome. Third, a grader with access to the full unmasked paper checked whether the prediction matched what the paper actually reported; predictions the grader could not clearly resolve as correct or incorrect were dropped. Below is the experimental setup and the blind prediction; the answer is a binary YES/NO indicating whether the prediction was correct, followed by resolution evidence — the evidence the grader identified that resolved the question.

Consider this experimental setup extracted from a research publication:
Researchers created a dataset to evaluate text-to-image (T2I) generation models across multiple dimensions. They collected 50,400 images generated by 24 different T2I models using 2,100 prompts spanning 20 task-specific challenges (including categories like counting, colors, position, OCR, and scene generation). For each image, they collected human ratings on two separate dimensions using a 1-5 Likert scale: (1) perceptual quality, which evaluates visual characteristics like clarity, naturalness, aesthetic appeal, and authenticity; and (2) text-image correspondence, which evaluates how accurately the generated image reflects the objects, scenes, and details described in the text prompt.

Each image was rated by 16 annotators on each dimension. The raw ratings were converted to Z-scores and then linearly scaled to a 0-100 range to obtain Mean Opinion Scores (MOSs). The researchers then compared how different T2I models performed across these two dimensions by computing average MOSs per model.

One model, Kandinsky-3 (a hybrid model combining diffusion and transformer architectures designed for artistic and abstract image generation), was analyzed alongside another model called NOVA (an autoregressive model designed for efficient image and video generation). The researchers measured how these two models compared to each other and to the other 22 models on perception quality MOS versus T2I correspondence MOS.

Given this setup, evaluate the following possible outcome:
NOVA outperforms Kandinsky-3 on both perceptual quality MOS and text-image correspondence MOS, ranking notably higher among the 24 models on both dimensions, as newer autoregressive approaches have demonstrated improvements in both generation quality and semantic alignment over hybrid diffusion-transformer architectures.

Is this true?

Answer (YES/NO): NO